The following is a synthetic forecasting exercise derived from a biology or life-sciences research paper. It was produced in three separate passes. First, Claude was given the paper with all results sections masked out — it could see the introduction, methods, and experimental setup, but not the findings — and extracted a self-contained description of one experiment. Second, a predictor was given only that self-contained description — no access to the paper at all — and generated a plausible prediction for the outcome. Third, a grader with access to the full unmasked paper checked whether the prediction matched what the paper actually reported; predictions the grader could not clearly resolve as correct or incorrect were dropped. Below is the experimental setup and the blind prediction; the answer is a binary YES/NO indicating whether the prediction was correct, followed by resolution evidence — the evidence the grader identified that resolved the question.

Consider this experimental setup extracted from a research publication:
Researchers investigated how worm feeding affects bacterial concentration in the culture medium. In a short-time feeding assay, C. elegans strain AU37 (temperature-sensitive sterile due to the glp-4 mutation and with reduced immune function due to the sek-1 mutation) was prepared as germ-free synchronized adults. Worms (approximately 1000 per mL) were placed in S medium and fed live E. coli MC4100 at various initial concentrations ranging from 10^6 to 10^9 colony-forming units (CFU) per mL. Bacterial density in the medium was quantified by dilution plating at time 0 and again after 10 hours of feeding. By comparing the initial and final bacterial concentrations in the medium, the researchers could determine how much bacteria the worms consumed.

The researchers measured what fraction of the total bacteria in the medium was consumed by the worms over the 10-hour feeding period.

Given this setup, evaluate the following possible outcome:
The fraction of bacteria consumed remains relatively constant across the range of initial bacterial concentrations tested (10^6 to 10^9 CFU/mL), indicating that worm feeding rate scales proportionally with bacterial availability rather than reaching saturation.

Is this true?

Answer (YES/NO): NO